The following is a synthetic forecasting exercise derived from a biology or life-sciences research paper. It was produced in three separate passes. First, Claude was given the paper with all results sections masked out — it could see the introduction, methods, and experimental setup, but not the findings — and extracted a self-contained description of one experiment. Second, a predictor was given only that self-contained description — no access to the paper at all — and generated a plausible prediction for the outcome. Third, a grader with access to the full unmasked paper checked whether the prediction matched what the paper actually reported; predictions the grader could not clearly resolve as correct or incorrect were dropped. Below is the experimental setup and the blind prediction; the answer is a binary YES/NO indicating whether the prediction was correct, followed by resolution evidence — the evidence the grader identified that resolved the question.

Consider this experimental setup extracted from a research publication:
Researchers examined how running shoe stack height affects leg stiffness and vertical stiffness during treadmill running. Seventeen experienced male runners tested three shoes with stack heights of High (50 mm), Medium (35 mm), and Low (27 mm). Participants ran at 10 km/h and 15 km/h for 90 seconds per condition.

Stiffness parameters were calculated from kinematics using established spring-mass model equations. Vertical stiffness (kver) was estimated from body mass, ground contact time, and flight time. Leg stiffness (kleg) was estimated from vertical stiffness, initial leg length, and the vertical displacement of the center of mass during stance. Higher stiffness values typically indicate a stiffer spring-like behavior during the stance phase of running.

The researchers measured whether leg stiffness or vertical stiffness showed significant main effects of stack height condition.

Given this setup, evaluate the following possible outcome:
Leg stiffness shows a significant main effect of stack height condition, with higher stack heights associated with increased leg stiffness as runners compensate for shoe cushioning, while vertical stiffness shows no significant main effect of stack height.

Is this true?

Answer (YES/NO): NO